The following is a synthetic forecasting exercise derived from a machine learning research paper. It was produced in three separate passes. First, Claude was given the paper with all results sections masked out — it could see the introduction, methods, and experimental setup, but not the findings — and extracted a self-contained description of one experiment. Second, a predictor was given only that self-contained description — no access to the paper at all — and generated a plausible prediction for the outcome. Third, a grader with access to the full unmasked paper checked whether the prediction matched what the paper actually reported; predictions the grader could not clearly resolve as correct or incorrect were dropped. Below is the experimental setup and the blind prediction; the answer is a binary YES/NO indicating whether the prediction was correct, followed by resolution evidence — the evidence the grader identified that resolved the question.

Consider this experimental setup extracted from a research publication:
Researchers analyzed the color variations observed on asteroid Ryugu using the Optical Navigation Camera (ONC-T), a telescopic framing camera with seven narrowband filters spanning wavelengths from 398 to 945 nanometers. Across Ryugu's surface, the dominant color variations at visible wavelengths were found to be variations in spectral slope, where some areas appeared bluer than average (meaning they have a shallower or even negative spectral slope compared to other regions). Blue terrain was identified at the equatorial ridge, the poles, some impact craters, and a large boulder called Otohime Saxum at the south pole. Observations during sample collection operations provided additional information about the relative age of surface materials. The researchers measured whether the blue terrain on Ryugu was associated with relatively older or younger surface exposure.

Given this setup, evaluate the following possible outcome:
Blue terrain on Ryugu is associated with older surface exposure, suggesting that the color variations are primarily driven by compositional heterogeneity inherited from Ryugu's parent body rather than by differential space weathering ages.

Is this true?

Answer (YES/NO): NO